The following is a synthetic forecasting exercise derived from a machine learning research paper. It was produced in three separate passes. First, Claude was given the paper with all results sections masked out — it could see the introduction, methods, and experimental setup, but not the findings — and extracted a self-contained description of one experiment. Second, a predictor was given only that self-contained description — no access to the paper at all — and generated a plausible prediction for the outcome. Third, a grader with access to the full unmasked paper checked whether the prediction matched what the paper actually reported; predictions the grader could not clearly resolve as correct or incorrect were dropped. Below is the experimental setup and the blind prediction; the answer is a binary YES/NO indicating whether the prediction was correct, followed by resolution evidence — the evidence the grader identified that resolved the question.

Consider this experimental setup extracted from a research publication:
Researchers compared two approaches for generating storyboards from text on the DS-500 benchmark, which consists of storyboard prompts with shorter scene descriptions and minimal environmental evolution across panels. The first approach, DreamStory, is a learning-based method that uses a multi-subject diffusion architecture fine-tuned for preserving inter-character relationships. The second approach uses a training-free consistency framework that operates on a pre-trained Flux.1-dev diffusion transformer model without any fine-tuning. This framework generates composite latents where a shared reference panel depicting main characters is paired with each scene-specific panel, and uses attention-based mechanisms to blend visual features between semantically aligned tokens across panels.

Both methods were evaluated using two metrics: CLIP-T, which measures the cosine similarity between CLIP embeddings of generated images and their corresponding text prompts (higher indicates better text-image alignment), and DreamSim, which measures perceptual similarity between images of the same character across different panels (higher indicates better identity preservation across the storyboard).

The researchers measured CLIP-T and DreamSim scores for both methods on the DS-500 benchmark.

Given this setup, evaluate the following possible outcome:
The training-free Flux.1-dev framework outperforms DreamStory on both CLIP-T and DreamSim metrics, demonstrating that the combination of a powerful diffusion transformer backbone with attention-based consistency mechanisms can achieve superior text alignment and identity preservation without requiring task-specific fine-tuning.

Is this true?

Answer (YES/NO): NO